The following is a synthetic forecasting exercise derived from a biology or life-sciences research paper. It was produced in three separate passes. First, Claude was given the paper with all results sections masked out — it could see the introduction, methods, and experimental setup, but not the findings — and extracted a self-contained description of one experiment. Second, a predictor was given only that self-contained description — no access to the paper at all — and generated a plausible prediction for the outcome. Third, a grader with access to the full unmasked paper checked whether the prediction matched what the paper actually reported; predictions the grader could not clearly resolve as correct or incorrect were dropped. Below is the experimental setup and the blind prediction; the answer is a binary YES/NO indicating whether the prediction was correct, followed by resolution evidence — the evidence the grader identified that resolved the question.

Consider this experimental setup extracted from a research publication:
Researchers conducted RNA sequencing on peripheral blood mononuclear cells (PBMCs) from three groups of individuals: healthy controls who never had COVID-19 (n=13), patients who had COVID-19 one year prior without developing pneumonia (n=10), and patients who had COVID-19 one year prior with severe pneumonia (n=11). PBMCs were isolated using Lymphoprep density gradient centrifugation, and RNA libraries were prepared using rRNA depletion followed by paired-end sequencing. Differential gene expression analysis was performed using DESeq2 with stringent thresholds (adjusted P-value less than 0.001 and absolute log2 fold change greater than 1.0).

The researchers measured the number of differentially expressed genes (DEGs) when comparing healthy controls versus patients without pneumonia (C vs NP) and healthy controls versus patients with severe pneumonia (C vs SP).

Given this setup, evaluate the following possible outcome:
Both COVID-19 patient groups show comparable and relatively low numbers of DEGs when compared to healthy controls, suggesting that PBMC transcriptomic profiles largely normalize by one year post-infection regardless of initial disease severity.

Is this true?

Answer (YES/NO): NO